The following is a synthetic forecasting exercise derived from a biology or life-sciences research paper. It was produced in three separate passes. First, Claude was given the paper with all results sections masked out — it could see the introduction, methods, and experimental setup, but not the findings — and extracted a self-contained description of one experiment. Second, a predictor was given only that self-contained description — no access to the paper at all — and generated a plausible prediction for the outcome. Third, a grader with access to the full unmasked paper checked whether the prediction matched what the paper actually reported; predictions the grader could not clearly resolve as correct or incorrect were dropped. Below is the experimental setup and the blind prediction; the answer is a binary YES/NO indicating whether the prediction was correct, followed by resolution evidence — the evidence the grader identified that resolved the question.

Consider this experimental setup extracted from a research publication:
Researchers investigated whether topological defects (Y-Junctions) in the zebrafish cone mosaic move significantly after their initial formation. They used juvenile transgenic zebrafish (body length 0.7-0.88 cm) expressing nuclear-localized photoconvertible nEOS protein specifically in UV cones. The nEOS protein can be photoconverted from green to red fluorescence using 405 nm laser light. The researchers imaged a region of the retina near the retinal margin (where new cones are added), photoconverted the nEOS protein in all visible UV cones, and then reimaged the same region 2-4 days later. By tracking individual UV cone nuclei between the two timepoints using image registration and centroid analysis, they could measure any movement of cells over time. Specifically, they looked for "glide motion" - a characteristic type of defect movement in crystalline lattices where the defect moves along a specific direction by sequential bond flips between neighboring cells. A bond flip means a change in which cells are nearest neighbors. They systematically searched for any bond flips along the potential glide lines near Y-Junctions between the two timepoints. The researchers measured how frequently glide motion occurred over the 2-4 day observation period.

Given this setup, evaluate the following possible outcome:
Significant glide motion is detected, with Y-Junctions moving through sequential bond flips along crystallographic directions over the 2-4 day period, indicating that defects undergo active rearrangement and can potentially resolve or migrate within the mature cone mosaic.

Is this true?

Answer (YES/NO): NO